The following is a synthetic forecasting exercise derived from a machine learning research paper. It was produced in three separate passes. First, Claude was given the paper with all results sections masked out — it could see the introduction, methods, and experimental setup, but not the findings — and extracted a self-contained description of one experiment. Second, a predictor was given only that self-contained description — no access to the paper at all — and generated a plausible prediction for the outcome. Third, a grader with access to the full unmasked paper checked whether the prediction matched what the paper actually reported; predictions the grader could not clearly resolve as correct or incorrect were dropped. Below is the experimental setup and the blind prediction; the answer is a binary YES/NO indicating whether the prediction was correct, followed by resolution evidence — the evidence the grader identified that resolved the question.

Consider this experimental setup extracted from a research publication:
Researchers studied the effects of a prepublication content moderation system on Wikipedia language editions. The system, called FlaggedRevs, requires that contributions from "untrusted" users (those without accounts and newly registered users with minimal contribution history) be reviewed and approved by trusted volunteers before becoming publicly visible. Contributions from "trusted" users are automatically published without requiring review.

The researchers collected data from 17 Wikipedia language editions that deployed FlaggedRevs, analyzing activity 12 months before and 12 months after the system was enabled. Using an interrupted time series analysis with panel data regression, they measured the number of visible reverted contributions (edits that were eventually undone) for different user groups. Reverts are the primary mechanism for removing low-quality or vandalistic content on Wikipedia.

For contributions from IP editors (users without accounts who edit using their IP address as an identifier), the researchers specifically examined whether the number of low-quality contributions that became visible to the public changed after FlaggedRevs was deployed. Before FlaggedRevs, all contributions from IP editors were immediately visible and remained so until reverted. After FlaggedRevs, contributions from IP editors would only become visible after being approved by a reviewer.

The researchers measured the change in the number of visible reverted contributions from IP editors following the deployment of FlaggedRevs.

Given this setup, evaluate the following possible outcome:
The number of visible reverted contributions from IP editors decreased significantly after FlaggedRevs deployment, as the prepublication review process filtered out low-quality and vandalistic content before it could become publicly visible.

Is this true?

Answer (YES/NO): YES